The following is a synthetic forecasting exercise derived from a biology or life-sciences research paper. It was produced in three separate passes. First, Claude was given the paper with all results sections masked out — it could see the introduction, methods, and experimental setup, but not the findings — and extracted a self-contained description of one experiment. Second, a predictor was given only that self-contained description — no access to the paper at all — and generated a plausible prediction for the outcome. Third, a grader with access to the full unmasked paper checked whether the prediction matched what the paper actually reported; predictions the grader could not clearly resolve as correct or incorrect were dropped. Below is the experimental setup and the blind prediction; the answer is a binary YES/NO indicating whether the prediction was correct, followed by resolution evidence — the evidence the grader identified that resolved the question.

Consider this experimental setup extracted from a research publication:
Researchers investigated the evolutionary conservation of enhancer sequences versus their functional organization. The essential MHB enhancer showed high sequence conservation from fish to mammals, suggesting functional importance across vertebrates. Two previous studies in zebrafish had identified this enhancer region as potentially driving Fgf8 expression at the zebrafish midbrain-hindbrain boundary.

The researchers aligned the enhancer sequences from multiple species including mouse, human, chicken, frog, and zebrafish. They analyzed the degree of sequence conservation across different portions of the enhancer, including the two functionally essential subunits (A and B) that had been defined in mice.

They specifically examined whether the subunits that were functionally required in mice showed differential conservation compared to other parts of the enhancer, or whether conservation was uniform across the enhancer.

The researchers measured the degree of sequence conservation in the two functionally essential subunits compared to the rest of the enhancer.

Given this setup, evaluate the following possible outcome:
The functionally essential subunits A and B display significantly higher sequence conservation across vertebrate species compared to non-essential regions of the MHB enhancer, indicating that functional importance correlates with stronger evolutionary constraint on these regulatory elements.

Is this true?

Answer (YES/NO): NO